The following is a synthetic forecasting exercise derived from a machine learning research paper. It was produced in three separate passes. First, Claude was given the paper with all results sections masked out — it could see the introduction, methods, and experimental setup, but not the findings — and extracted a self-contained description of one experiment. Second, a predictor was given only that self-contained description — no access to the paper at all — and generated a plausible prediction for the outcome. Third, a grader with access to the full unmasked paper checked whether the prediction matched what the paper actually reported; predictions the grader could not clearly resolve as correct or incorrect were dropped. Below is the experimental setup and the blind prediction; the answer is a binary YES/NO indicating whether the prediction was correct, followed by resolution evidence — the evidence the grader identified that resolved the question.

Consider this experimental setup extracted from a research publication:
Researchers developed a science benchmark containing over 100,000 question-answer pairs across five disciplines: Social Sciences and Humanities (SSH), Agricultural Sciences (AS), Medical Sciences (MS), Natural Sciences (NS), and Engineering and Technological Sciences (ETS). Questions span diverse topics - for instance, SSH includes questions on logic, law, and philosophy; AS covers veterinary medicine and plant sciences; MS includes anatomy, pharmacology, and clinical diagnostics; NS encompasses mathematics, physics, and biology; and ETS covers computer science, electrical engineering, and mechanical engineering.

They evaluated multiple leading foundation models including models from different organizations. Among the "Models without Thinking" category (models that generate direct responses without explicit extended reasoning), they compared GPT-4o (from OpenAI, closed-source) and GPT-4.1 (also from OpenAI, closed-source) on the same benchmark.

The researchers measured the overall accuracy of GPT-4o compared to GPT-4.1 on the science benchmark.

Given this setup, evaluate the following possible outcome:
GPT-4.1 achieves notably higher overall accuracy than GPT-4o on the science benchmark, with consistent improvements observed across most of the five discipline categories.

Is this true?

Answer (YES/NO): NO